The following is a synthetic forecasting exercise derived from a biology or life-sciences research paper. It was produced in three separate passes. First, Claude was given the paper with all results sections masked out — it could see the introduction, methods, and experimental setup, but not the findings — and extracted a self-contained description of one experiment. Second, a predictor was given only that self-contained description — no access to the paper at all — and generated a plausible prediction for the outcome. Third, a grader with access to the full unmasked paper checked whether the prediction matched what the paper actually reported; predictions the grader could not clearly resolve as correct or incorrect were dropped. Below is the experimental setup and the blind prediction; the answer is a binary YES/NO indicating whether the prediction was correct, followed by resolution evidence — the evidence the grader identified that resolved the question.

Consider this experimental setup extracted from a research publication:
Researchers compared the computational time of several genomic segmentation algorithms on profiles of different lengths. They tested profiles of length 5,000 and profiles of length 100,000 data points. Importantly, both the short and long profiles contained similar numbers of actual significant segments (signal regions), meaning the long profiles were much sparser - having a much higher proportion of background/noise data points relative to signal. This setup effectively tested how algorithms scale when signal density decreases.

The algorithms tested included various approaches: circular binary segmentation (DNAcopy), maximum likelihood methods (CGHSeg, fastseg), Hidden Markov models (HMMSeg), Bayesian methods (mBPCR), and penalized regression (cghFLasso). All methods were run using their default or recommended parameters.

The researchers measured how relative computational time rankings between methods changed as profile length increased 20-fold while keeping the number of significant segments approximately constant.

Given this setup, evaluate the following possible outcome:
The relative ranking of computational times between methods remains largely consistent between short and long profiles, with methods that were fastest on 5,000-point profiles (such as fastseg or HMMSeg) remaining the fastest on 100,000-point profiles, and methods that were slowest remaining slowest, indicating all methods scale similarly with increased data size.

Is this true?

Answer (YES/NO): NO